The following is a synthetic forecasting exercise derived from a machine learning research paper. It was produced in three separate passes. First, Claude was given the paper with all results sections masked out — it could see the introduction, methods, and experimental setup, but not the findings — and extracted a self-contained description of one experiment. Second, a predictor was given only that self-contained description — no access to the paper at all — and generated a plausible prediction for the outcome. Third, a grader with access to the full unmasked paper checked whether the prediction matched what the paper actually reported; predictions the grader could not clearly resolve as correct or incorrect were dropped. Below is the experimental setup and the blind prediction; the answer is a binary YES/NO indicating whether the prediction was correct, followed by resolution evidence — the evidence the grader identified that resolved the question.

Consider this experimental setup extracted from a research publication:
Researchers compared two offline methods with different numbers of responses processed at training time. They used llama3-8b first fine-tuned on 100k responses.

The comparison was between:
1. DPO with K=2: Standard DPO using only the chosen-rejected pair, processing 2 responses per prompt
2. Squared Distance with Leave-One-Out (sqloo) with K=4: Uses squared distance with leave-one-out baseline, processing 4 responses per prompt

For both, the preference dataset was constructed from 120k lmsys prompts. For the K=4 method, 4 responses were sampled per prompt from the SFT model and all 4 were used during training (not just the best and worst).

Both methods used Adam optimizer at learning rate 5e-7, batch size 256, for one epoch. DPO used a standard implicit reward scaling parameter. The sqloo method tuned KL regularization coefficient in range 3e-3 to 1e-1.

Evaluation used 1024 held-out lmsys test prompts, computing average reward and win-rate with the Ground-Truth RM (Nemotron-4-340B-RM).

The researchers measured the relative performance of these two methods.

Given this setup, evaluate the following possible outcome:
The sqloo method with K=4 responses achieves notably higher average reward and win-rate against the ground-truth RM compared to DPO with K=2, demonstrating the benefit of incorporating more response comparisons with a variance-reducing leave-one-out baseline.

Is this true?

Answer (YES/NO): NO